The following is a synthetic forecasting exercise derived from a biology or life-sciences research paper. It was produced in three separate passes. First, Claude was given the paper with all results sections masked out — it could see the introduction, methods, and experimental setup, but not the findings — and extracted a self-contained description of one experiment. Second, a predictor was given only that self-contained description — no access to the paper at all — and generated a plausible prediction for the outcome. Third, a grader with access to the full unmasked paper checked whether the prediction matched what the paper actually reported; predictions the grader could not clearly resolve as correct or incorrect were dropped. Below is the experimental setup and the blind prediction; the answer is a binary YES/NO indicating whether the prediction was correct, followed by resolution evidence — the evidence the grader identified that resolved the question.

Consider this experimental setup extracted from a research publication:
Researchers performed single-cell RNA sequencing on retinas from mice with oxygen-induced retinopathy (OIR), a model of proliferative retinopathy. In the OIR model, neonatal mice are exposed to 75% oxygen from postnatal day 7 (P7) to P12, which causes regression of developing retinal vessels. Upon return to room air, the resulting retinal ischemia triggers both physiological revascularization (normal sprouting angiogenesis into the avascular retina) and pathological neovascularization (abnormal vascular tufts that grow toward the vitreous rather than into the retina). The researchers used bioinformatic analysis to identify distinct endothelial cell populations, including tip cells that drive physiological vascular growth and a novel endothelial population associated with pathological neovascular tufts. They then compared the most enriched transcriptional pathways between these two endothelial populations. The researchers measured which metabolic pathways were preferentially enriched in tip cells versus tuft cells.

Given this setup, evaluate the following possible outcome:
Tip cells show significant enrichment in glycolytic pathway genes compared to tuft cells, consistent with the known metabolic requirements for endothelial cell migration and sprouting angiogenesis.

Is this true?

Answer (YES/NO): YES